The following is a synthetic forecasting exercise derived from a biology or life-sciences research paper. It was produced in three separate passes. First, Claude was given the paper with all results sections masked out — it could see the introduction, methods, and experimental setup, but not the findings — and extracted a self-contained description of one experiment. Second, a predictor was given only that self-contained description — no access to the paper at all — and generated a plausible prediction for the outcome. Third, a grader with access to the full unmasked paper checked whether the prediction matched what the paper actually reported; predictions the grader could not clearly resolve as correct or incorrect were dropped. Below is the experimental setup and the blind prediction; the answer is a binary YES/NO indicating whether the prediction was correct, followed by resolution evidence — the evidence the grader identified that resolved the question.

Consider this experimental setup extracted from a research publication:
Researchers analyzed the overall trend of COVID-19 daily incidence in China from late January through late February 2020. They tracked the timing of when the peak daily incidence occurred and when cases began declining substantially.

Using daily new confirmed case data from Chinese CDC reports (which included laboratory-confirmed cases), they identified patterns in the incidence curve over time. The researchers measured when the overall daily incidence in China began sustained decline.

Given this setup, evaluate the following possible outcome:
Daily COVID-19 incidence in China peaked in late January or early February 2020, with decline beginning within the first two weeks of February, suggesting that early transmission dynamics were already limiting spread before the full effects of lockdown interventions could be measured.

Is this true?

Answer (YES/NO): YES